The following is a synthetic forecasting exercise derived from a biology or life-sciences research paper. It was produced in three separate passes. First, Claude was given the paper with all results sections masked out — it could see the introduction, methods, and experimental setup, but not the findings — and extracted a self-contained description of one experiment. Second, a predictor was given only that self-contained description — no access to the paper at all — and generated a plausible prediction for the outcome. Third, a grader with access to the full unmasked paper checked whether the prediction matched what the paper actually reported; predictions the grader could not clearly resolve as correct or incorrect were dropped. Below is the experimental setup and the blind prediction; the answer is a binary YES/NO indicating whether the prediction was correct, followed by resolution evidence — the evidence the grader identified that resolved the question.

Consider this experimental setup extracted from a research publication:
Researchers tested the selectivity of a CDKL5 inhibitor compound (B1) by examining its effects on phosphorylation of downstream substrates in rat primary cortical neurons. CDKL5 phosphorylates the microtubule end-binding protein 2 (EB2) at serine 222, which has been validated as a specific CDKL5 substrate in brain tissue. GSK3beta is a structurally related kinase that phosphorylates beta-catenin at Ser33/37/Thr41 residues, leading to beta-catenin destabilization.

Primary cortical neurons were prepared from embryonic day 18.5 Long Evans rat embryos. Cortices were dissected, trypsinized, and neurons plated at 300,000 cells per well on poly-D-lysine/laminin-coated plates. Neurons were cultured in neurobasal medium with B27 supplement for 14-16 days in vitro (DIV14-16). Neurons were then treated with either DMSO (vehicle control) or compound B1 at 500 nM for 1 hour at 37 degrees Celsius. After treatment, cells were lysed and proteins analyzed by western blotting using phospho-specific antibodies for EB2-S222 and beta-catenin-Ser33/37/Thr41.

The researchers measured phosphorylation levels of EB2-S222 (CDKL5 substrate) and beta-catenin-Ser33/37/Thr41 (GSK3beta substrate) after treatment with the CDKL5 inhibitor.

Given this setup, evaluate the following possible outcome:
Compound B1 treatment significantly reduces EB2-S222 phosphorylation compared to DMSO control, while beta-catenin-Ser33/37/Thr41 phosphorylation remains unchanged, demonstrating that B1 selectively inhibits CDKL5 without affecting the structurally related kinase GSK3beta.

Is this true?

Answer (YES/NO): YES